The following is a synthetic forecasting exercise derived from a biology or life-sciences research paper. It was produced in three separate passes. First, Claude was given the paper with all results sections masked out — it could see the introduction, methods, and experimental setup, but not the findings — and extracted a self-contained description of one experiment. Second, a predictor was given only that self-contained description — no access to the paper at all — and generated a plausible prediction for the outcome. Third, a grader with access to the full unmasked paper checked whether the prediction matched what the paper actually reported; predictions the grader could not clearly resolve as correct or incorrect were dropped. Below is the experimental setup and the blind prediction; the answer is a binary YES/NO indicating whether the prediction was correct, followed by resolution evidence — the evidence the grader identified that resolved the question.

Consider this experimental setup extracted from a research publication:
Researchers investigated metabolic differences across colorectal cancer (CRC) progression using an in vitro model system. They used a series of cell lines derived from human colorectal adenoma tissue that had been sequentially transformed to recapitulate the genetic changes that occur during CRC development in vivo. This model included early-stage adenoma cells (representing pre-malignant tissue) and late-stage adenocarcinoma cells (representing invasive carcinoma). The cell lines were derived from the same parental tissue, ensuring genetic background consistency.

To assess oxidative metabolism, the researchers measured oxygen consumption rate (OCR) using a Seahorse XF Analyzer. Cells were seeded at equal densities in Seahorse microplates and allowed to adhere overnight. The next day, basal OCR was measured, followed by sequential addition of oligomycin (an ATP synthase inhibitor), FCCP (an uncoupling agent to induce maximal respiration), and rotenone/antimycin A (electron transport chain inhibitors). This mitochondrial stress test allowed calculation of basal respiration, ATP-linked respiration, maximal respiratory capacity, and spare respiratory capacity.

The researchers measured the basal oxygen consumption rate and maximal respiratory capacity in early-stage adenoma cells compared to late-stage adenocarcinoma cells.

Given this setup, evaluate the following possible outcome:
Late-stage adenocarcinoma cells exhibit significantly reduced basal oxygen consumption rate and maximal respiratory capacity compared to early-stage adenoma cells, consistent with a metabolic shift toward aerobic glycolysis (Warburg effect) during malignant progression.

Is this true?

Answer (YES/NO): NO